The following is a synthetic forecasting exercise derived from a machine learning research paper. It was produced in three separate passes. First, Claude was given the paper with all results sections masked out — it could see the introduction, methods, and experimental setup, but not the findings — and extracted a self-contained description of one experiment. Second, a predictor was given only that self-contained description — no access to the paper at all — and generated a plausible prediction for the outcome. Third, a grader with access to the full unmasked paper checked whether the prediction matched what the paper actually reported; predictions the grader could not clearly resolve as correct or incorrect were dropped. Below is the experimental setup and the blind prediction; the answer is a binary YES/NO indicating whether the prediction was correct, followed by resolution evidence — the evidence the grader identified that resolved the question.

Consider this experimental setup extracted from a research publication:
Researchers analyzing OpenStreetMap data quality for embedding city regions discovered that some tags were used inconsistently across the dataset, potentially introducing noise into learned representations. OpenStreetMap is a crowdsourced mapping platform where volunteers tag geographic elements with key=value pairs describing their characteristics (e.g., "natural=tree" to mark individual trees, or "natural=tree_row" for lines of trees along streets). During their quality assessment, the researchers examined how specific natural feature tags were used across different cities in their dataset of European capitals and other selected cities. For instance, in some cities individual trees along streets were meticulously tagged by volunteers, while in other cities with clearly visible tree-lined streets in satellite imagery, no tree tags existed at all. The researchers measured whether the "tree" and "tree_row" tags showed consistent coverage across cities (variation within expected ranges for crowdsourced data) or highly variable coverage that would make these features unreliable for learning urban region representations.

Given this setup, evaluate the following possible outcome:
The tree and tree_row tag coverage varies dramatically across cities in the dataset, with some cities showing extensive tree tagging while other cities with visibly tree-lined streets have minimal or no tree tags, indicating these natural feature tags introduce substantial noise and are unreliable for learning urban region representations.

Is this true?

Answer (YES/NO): YES